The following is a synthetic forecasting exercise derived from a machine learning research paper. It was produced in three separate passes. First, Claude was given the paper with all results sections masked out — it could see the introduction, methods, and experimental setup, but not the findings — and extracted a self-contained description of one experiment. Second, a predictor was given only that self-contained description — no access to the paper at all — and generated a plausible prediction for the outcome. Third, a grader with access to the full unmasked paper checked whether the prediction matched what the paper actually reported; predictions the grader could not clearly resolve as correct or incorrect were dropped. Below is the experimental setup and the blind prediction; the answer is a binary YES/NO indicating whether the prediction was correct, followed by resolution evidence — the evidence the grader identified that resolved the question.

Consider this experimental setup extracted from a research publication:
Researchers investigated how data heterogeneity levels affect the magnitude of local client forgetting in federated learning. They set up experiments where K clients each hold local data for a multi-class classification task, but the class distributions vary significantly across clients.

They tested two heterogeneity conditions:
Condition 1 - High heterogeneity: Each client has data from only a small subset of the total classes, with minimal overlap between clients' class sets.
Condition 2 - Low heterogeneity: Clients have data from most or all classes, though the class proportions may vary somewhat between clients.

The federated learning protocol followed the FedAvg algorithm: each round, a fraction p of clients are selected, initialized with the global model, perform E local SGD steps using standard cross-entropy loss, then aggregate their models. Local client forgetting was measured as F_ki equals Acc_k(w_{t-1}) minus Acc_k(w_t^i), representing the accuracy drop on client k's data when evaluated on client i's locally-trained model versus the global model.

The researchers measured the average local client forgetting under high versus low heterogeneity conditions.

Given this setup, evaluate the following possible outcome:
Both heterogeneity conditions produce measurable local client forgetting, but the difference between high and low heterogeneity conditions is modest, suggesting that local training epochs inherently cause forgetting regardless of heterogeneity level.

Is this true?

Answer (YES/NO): NO